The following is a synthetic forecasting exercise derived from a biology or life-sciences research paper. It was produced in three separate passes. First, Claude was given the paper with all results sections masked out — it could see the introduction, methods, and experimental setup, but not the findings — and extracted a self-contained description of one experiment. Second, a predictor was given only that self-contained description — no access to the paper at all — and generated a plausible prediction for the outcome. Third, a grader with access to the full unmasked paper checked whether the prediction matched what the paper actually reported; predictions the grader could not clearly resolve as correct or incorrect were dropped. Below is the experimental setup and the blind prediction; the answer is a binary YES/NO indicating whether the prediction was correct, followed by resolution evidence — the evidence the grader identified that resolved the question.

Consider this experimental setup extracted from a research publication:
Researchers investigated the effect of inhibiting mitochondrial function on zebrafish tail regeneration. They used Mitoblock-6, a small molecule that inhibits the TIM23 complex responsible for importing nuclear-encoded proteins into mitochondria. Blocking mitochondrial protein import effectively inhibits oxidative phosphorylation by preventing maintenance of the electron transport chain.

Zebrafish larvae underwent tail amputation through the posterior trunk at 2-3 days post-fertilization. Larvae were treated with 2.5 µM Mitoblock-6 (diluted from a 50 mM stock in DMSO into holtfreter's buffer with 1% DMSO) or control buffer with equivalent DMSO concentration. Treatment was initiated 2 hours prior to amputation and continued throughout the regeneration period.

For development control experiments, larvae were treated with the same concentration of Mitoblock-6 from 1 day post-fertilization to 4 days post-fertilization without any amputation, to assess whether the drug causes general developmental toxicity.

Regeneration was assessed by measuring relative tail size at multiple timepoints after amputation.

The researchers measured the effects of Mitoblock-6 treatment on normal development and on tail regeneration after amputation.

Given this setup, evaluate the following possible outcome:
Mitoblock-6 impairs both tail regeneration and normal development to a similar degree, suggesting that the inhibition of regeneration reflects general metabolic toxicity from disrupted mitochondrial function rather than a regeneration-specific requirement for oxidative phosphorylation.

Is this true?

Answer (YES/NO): NO